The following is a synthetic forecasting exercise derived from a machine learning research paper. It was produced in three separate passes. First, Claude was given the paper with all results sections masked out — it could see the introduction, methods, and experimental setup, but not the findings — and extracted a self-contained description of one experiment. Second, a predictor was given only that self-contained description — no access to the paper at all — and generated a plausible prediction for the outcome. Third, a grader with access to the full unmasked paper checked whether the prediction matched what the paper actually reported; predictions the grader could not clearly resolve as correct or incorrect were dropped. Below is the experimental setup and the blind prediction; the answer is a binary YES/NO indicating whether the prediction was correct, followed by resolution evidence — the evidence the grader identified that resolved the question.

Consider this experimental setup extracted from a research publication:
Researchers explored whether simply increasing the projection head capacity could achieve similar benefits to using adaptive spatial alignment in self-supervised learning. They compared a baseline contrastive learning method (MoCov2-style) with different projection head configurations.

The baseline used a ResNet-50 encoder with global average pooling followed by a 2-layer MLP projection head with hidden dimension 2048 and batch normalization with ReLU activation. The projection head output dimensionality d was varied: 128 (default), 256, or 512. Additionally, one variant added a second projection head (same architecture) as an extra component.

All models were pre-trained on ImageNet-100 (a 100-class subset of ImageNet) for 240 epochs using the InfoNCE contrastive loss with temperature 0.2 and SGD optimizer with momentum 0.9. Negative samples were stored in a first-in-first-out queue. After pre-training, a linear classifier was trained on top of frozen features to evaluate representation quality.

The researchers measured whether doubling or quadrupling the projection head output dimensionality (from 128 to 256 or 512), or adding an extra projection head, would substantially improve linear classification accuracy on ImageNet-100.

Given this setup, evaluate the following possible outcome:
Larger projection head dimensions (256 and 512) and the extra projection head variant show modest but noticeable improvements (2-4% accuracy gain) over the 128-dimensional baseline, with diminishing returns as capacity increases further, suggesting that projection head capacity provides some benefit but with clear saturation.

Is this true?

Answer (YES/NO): NO